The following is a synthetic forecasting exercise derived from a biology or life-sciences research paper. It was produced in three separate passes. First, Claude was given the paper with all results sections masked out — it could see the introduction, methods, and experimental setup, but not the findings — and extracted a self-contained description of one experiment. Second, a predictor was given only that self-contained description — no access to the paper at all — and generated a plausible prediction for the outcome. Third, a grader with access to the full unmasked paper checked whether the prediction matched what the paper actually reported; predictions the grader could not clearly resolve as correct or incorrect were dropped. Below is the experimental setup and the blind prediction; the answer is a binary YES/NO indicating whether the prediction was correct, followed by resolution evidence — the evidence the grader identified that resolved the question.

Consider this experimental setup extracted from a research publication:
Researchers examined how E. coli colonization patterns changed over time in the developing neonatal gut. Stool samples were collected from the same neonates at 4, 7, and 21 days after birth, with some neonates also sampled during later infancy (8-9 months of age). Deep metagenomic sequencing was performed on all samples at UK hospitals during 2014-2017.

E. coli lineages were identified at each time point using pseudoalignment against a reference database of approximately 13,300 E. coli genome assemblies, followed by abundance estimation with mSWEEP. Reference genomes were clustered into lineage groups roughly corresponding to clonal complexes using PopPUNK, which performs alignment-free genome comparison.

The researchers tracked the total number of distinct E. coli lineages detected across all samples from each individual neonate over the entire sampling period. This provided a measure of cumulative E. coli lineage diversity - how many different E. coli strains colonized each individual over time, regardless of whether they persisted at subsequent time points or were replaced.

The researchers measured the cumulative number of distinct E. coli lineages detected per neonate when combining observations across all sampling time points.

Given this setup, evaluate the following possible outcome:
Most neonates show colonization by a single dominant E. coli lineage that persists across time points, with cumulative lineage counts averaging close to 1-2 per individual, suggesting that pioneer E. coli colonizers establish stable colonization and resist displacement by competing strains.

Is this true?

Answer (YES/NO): YES